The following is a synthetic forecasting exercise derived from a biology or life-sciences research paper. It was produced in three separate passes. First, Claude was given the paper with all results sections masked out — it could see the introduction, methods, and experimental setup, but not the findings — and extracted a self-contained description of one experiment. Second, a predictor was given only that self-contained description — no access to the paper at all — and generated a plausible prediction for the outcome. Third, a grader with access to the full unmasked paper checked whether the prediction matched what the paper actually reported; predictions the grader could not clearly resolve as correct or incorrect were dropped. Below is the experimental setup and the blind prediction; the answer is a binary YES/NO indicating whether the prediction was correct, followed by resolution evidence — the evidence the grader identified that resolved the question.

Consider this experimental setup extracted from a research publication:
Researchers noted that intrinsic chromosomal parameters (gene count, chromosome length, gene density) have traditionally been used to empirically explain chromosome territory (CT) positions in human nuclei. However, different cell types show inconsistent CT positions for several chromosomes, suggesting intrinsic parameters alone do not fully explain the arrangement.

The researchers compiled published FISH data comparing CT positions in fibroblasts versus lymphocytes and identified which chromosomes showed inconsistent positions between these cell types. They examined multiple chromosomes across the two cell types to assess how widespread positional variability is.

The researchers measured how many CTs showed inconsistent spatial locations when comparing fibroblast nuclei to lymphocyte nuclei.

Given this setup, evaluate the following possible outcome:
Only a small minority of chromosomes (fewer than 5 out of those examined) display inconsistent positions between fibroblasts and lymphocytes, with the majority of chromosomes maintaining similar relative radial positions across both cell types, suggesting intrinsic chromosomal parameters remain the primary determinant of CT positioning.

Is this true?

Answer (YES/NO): NO